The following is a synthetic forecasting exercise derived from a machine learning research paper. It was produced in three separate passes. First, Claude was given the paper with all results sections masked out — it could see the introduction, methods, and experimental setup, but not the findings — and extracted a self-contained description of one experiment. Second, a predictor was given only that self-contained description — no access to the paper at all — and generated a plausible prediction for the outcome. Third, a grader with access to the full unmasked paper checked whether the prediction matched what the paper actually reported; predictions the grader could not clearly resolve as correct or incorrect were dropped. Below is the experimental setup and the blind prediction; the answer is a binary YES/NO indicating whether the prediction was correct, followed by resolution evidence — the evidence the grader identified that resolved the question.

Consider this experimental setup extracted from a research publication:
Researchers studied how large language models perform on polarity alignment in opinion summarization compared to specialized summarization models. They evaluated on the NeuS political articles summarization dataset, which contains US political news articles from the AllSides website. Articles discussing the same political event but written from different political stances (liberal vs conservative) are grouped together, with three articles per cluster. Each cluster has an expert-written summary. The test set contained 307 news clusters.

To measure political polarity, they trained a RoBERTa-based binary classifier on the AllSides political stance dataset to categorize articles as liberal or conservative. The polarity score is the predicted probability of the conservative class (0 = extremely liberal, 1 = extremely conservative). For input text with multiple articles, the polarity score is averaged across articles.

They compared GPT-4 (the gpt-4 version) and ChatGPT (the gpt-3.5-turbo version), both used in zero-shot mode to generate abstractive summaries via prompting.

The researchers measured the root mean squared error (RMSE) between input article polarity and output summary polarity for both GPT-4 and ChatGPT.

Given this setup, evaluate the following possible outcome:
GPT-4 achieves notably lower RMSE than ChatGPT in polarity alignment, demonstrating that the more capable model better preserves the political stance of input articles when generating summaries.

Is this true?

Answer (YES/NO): NO